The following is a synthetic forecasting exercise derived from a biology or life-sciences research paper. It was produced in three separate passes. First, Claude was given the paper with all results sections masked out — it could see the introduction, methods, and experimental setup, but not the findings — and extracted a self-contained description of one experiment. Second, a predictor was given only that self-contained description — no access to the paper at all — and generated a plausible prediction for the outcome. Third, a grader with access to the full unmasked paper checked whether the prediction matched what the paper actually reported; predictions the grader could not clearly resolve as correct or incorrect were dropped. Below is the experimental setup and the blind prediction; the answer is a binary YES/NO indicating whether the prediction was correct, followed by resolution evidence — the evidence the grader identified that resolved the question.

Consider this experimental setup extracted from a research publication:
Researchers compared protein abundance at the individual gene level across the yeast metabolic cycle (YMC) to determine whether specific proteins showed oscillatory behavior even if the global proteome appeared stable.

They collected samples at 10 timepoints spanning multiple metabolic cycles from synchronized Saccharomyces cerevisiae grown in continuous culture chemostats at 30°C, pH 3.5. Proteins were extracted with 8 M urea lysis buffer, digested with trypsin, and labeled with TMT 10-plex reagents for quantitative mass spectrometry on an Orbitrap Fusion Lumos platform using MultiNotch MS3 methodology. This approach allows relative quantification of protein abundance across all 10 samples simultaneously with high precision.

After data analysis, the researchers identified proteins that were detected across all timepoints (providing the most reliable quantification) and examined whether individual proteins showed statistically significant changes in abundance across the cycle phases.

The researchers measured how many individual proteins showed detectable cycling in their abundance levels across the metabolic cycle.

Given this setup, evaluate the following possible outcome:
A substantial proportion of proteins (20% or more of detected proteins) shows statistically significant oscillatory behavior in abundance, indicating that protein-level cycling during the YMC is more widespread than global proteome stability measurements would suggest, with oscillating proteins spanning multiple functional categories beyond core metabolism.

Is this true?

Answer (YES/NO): NO